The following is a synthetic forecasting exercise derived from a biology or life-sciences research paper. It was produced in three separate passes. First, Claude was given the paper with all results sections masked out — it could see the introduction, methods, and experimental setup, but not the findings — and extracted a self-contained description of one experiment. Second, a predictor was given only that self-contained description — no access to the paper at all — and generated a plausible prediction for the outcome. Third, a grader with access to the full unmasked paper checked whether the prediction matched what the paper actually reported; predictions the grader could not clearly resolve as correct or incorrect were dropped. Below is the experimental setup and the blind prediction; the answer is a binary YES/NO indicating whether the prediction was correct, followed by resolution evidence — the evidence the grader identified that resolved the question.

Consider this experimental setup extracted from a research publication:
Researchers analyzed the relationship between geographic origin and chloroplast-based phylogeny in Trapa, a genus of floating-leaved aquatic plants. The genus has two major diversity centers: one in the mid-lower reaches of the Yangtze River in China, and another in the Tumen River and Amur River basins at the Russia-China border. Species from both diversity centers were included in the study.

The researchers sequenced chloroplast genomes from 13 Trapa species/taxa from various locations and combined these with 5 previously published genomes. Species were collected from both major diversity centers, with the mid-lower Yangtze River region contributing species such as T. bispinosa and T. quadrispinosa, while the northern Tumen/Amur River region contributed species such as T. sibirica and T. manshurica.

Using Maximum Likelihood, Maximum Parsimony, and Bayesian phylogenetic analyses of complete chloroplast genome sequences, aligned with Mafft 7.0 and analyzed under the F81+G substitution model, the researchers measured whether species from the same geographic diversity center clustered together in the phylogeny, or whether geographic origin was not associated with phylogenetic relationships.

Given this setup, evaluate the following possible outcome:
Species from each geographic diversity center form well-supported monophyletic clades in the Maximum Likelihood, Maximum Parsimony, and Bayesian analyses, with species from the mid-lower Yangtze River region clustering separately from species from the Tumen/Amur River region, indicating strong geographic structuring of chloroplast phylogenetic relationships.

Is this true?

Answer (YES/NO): NO